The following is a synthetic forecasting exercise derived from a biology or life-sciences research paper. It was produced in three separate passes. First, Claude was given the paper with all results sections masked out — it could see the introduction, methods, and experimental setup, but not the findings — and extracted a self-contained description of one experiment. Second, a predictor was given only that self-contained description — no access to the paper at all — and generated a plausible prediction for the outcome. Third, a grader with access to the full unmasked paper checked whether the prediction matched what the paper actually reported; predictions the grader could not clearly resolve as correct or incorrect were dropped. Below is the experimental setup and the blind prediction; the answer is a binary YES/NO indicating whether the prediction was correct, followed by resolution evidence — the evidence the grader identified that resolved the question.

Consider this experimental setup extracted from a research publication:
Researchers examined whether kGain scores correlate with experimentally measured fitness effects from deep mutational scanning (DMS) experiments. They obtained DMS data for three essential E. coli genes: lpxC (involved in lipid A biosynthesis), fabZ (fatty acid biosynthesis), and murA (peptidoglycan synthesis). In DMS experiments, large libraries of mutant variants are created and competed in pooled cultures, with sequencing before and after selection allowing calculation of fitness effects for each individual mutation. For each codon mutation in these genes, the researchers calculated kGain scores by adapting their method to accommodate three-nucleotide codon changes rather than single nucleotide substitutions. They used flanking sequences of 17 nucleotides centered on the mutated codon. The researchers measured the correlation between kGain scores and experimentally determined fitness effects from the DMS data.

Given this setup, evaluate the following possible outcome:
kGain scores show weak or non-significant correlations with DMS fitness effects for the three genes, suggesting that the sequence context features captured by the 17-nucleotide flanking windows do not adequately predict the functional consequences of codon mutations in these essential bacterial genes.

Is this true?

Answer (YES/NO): NO